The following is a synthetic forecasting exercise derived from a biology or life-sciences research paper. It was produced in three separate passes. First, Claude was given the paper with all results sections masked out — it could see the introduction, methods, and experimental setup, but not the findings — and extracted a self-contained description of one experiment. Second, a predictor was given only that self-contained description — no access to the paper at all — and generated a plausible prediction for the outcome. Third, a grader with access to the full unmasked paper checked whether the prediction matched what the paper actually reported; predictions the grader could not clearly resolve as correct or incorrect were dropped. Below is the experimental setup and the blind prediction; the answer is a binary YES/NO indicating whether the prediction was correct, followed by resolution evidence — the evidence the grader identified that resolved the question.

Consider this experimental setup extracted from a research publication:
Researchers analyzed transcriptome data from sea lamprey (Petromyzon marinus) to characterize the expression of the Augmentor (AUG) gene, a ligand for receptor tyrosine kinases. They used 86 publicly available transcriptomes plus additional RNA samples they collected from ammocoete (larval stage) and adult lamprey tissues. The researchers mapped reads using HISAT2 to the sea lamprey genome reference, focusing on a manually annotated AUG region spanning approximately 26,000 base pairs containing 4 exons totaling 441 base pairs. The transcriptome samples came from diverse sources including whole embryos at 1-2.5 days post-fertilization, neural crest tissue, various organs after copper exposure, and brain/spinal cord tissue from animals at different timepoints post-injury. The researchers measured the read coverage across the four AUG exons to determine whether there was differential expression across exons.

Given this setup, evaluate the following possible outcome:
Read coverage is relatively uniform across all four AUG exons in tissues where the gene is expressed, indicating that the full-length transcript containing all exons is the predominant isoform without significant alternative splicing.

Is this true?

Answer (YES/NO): NO